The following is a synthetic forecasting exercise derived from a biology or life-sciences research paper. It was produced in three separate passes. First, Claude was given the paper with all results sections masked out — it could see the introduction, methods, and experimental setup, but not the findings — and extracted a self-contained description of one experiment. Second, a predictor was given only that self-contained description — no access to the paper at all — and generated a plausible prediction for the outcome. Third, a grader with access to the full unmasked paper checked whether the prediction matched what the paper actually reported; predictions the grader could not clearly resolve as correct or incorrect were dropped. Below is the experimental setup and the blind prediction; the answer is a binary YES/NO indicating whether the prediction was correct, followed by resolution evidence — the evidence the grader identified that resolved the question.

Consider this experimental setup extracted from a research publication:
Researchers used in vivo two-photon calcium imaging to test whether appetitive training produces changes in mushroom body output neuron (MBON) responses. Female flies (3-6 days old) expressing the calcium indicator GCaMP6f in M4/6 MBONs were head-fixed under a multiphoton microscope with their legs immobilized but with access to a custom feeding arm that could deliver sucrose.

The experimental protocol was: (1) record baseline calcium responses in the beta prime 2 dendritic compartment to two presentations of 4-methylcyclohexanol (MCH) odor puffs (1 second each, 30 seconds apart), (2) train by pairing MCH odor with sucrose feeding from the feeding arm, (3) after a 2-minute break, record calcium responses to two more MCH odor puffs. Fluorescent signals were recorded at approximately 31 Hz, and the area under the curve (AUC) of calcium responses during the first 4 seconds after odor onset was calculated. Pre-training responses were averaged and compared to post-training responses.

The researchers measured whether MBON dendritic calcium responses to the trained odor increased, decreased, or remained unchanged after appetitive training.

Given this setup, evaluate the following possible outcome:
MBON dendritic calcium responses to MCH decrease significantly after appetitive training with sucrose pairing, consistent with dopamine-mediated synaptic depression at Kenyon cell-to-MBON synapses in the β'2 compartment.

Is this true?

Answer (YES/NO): NO